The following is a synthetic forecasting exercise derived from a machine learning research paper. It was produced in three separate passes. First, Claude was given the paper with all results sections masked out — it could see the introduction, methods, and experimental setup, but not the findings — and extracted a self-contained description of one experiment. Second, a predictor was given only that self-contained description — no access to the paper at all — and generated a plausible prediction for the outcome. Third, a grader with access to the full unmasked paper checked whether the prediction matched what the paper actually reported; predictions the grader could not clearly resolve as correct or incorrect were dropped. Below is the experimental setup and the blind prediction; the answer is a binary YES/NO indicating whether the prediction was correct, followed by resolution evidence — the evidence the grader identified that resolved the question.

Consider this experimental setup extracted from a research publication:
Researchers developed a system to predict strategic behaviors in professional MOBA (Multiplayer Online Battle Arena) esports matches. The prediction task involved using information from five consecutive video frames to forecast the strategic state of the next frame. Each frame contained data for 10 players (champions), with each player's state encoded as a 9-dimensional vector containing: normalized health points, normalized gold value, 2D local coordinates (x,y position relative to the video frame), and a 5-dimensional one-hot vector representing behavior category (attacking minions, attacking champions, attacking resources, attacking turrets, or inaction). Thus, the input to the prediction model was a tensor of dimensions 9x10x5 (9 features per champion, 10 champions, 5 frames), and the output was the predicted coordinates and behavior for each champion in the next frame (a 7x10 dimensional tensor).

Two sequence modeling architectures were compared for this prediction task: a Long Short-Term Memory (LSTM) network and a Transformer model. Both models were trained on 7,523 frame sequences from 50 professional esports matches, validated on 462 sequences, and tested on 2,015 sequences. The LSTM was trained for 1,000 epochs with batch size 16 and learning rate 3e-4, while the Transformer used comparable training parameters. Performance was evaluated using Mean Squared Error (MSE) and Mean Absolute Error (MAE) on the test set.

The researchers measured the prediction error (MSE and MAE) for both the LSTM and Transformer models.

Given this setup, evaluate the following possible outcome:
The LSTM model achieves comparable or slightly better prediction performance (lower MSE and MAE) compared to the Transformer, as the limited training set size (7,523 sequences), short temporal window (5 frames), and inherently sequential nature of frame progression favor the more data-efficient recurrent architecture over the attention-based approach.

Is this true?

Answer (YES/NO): YES